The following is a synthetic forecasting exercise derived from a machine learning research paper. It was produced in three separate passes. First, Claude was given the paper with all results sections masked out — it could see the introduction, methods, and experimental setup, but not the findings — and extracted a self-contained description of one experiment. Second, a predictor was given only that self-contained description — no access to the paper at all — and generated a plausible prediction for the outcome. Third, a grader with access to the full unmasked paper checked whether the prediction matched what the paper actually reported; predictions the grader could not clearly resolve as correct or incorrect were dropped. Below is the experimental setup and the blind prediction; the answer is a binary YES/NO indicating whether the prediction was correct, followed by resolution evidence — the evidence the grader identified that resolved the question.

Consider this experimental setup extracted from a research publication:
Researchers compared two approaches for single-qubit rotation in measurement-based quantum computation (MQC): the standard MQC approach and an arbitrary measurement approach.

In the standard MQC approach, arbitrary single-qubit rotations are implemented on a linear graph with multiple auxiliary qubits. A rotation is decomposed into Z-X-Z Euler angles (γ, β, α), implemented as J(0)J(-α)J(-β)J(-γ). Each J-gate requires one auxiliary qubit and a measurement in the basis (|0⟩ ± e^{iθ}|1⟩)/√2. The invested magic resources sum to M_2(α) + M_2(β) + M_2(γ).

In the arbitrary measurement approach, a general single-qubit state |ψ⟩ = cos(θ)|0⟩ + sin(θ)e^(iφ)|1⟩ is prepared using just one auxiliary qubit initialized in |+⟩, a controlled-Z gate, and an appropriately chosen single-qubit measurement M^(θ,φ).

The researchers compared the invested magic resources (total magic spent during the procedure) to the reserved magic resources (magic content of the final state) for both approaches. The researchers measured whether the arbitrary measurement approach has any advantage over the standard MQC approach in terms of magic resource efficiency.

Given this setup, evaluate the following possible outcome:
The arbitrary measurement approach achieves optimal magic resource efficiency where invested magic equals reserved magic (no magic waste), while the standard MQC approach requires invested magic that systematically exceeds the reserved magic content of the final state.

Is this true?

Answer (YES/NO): YES